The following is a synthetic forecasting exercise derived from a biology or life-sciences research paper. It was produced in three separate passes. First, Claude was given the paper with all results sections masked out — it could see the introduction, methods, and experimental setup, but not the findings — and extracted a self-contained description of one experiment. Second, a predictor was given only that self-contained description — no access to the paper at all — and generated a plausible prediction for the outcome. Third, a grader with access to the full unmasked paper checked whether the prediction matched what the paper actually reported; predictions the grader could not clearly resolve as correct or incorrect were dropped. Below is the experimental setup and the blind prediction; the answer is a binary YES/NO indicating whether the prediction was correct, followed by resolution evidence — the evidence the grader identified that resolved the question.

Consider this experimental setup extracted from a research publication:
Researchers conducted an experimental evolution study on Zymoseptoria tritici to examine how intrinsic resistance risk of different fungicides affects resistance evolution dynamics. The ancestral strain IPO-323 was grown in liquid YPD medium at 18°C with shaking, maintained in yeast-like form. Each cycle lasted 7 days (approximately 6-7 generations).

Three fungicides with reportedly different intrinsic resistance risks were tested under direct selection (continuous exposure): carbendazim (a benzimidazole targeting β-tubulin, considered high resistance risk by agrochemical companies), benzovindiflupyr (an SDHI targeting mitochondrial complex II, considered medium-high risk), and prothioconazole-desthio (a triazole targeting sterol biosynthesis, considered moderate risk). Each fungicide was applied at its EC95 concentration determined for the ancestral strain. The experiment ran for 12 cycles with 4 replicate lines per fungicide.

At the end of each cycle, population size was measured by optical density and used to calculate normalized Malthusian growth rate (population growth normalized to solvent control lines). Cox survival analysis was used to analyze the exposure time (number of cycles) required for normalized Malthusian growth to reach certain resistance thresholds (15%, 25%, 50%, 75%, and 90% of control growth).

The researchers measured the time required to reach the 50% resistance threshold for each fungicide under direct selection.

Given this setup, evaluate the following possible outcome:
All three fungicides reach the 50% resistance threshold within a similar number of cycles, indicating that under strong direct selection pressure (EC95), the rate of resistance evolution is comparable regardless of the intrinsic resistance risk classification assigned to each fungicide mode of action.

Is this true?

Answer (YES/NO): NO